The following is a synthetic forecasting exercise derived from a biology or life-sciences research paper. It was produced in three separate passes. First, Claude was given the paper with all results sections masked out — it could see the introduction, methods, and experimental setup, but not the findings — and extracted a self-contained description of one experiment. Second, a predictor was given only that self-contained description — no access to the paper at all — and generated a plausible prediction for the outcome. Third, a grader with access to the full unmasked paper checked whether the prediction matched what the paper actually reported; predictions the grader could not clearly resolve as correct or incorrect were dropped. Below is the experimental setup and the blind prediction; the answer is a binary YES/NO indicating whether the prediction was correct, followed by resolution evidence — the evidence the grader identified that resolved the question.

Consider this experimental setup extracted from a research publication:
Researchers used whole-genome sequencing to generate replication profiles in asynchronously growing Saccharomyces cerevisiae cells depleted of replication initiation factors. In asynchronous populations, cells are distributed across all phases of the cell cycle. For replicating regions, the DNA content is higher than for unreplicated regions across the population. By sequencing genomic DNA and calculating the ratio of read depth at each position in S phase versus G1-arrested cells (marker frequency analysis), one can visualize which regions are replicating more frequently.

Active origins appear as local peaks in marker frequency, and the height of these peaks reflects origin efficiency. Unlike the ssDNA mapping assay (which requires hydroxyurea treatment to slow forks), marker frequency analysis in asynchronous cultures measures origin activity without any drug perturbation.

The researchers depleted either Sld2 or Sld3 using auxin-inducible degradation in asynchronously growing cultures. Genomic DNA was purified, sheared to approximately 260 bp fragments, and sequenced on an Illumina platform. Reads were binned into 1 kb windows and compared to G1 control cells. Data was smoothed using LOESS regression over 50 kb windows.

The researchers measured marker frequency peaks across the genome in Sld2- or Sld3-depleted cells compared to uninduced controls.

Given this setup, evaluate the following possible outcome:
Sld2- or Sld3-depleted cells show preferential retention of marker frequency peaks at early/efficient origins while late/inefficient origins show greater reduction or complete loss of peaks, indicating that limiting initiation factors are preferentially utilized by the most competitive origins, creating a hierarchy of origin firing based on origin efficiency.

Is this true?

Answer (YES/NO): NO